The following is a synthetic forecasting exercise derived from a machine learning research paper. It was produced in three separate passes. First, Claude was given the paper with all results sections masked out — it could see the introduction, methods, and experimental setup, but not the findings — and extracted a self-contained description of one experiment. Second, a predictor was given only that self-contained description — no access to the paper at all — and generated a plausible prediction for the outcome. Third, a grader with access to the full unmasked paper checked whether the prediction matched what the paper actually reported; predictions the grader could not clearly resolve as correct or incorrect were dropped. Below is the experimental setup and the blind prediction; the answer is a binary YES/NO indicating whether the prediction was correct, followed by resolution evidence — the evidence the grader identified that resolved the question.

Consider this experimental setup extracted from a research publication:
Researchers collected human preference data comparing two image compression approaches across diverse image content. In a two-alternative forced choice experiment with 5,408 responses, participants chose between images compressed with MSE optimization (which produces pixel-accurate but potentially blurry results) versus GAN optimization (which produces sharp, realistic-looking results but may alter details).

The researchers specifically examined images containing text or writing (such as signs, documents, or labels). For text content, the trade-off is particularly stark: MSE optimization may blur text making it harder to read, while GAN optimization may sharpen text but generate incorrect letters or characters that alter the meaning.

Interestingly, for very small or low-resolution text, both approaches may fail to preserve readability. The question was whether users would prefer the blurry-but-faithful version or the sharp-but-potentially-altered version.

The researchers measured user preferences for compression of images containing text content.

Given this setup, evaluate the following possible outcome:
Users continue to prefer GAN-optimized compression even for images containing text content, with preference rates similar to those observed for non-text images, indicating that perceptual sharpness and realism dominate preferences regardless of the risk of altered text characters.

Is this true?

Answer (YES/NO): NO